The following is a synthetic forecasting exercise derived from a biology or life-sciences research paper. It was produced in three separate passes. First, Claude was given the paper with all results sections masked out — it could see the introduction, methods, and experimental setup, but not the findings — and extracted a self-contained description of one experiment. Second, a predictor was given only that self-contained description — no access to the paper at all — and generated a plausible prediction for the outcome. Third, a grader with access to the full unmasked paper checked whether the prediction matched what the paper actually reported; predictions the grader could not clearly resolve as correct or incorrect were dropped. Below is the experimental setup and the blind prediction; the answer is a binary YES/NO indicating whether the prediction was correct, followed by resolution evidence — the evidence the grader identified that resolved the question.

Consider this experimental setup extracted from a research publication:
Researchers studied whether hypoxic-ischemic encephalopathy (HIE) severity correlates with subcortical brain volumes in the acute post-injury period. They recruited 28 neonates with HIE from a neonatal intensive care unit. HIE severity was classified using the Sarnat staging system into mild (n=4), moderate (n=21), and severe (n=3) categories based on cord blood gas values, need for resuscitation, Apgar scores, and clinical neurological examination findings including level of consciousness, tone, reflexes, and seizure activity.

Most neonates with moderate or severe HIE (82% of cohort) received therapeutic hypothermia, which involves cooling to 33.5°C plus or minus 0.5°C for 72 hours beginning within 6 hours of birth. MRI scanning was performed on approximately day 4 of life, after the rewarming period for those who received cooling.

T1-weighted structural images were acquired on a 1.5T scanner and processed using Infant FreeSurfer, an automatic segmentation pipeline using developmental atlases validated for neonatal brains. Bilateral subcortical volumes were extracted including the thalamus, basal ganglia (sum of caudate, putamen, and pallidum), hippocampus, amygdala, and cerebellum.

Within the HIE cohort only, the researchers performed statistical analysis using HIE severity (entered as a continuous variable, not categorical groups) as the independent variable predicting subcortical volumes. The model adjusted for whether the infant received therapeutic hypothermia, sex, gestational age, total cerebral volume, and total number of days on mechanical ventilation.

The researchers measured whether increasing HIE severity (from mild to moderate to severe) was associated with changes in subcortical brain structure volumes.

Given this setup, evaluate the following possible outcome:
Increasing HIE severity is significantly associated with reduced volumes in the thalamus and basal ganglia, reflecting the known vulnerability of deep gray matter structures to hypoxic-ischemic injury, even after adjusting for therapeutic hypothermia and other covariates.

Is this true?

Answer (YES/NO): NO